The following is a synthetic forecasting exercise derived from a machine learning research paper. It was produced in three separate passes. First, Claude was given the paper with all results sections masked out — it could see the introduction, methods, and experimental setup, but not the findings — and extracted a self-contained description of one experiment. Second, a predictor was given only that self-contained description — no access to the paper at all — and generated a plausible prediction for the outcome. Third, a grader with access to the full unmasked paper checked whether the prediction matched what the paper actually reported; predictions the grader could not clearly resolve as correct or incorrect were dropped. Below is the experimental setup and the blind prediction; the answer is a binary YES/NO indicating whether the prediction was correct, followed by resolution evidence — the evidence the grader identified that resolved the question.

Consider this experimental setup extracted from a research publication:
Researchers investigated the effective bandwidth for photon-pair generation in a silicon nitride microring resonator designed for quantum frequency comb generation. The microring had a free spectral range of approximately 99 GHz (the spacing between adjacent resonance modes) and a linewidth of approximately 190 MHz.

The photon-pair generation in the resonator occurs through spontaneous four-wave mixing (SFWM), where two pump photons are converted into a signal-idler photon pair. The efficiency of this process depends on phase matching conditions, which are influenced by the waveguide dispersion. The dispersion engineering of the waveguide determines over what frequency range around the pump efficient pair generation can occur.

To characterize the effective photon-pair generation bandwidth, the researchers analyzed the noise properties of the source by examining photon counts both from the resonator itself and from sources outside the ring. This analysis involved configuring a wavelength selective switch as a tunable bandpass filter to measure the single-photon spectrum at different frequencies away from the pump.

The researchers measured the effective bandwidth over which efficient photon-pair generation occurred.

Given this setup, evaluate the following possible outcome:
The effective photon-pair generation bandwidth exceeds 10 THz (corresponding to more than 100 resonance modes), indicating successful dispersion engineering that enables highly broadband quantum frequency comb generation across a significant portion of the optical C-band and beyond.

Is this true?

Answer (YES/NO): NO